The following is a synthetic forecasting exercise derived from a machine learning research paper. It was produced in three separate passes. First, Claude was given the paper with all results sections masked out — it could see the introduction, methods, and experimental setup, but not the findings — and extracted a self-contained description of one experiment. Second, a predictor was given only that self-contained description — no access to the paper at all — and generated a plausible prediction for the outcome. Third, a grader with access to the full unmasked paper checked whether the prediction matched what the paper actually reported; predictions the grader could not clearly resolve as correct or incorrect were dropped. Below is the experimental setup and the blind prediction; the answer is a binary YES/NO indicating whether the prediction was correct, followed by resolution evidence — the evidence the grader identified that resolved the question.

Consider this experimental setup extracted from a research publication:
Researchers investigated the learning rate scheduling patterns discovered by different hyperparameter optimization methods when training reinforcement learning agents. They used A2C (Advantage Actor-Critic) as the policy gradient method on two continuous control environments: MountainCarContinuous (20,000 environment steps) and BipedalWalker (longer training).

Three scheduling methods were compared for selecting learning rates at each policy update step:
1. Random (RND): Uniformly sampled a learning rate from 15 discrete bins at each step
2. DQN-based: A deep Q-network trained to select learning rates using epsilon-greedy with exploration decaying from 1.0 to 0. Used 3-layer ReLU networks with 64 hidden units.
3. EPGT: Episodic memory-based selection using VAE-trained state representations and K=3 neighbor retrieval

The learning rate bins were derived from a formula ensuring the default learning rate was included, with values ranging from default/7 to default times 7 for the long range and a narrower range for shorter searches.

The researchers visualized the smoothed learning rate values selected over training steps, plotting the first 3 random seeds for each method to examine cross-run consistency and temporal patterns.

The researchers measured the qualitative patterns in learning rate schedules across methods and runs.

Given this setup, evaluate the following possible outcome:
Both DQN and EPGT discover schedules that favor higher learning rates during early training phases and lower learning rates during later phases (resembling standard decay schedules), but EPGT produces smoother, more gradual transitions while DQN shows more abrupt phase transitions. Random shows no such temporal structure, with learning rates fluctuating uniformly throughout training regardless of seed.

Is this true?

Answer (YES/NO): NO